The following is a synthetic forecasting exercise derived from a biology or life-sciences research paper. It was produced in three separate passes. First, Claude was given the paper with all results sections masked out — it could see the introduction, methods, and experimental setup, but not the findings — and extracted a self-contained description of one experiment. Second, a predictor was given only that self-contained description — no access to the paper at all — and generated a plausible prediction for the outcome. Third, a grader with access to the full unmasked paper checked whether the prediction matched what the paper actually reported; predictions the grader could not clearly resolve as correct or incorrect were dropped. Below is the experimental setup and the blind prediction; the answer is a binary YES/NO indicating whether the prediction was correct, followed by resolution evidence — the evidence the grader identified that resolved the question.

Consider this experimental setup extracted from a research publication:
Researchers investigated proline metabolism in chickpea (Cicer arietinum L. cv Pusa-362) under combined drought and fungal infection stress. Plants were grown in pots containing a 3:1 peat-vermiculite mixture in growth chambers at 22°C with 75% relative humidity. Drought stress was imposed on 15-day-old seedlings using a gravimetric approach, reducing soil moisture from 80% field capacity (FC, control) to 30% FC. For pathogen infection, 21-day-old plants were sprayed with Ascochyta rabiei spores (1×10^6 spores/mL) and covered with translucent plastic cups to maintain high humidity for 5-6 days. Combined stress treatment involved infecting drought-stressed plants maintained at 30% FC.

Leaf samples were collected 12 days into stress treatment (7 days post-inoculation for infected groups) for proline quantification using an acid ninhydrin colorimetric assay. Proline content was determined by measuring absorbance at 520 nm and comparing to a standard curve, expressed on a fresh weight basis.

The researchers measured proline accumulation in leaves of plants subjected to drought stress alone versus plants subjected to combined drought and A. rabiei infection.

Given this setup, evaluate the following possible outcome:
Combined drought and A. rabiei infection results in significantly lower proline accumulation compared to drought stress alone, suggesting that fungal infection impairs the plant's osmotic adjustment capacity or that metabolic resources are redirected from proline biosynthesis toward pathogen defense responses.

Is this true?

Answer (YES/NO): YES